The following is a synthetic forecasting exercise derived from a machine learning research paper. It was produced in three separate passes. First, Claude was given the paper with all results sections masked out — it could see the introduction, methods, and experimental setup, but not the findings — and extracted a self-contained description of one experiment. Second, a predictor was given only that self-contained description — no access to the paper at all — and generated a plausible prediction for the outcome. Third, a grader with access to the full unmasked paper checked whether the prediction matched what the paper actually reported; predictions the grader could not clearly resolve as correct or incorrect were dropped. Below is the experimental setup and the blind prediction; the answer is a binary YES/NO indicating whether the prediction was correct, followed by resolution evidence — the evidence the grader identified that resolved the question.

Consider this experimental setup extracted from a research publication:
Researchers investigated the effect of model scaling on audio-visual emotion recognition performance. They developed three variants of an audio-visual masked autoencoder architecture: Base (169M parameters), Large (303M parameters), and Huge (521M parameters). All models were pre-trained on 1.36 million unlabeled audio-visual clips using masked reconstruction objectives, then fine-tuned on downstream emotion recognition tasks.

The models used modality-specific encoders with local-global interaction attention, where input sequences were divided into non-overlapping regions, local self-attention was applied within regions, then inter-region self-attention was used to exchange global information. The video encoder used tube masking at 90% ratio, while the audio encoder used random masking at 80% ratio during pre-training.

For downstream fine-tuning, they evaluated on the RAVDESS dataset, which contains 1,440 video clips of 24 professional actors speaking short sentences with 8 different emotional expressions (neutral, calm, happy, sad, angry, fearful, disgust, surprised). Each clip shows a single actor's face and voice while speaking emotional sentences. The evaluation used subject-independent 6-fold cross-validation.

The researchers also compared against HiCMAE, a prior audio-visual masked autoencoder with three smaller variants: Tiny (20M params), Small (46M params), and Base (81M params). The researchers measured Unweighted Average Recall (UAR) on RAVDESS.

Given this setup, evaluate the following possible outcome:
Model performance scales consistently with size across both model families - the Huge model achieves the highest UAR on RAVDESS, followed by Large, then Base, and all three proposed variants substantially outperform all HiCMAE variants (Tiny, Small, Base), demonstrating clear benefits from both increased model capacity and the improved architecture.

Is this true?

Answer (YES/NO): NO